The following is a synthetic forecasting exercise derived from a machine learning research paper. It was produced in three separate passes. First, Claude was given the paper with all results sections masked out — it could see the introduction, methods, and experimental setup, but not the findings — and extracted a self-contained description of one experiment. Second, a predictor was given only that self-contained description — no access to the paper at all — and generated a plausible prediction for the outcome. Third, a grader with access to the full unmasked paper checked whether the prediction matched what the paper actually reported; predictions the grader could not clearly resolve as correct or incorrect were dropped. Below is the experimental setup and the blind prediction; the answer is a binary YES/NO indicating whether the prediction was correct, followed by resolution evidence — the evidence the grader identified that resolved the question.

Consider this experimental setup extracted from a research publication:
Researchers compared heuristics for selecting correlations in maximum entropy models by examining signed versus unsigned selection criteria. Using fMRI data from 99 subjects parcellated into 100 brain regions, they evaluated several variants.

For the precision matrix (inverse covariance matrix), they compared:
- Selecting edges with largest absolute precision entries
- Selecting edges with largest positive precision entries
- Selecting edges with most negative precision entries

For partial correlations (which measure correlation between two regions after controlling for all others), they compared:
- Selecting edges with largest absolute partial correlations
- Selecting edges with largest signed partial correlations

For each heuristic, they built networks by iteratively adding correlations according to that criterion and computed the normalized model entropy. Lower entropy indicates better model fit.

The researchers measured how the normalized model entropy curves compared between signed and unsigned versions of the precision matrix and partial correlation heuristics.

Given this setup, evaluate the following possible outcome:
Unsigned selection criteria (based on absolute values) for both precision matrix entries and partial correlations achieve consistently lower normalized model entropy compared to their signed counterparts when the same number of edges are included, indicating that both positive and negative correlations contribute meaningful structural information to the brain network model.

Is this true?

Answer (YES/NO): YES